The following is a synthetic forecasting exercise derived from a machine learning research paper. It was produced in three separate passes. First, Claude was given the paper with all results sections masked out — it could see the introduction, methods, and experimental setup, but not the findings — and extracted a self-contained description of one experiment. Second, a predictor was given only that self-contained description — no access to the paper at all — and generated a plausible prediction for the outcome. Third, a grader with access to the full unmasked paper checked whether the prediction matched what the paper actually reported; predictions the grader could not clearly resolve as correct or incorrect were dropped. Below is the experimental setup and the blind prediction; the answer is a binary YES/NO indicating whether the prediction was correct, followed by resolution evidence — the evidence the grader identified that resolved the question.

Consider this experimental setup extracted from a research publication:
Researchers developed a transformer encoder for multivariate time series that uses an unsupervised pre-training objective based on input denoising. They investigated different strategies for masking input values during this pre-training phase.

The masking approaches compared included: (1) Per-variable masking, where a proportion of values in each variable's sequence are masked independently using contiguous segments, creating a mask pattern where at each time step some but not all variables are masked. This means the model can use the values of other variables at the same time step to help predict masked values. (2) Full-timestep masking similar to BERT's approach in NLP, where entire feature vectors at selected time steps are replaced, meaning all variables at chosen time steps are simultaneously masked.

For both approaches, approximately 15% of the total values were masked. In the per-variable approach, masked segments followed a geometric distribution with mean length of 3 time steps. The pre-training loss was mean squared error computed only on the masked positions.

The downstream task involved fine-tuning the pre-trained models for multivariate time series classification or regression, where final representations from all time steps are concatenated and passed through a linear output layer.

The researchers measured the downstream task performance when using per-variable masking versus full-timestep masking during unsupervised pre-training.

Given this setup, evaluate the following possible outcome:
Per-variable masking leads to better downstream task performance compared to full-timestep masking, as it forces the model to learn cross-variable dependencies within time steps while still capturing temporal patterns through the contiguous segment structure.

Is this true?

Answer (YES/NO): YES